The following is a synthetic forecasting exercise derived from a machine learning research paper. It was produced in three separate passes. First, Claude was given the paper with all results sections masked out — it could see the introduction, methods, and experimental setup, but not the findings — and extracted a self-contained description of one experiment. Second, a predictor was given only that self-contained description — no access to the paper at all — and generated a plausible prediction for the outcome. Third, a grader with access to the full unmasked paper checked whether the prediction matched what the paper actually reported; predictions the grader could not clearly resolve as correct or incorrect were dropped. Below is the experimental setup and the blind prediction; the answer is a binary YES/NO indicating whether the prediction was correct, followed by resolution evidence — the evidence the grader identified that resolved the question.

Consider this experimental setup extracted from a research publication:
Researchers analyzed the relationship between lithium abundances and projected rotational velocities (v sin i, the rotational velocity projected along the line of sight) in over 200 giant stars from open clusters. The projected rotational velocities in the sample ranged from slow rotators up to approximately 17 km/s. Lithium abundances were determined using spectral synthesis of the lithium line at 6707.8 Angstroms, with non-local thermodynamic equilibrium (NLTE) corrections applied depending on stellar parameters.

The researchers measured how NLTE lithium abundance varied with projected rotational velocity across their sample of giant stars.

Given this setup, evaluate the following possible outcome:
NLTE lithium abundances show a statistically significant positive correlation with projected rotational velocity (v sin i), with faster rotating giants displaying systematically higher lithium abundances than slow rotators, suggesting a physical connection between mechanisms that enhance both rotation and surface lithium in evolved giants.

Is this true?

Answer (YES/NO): YES